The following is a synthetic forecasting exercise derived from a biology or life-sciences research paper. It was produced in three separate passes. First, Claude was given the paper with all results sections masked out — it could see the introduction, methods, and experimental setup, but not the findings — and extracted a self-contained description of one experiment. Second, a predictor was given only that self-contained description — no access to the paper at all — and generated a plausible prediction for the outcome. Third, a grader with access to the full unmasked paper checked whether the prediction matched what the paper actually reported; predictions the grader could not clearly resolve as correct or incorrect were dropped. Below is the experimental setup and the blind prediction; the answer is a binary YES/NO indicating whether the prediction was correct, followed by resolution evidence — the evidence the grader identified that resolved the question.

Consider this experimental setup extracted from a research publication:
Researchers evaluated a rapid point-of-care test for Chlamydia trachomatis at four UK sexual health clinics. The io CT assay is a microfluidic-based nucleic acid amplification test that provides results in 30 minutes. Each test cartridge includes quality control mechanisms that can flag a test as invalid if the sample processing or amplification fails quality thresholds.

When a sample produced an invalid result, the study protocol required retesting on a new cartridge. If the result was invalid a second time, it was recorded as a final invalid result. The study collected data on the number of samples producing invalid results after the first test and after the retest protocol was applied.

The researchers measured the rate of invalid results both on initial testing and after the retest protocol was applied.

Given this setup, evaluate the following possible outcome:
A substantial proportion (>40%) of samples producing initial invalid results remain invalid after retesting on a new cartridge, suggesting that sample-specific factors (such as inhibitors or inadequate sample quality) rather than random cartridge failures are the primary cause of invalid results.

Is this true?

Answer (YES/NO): YES